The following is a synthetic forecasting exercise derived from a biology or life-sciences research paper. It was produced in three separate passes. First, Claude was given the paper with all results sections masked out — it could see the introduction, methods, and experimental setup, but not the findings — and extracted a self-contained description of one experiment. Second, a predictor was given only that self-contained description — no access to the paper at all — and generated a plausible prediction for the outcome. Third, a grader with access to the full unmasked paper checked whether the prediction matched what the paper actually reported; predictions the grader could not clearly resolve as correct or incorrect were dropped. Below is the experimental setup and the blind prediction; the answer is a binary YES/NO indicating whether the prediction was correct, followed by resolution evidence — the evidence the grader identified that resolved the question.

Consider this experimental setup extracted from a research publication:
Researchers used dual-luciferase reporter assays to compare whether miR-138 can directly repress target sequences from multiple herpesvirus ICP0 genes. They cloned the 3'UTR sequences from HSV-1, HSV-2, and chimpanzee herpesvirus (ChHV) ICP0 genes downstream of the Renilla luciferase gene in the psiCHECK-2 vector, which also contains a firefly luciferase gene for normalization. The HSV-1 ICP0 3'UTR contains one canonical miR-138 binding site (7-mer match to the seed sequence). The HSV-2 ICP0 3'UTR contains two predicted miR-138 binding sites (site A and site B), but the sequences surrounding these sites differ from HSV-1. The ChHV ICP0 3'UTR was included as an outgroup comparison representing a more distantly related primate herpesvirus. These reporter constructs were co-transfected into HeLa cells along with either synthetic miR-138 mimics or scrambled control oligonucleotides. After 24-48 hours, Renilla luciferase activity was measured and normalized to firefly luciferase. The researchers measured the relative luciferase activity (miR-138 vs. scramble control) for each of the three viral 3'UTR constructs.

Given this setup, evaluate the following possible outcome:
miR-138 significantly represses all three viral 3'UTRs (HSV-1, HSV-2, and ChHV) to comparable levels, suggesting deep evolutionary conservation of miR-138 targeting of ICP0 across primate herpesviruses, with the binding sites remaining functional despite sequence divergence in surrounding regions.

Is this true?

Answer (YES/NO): YES